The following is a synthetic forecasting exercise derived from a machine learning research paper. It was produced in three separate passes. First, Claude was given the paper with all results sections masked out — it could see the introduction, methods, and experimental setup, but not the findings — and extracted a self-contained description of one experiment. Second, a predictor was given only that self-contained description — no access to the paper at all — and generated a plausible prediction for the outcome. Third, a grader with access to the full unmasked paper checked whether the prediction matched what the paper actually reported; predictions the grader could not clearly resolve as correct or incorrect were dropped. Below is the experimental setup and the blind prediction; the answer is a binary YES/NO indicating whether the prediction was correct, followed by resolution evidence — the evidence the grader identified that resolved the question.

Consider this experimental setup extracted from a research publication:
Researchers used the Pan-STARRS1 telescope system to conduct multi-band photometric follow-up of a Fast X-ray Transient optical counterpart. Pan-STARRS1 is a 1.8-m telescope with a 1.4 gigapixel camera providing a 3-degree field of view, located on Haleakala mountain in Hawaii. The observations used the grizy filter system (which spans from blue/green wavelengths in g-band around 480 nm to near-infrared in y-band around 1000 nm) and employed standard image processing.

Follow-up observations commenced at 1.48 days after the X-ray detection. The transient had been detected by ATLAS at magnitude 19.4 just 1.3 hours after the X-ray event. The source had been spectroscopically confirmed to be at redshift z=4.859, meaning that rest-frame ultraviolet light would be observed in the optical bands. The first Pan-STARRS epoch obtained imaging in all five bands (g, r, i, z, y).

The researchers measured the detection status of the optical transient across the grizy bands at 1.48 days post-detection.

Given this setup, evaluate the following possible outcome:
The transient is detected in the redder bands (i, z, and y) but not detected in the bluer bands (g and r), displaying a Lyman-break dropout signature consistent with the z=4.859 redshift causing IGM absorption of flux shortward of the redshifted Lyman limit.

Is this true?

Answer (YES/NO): YES